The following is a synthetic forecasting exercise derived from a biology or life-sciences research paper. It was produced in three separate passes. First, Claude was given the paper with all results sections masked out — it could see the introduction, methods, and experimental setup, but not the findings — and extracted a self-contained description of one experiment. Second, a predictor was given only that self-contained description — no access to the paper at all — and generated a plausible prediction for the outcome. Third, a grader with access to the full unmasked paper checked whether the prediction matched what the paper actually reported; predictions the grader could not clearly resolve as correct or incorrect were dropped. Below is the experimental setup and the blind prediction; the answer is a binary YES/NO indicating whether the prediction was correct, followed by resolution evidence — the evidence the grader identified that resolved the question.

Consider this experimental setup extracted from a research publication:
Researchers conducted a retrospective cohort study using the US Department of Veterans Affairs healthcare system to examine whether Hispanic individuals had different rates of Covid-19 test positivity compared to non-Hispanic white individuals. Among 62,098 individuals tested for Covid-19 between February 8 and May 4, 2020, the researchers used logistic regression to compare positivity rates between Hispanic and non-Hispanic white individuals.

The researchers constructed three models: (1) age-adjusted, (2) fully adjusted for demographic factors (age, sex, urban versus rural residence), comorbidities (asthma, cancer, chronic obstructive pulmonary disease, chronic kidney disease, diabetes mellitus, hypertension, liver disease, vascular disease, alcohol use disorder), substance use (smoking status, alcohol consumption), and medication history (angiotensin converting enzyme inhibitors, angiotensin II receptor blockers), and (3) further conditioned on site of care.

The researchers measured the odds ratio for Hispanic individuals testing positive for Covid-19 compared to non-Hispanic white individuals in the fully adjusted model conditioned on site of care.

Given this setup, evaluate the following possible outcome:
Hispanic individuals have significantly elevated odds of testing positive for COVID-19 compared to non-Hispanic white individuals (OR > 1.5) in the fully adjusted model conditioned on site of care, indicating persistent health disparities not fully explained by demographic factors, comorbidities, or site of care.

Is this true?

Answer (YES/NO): YES